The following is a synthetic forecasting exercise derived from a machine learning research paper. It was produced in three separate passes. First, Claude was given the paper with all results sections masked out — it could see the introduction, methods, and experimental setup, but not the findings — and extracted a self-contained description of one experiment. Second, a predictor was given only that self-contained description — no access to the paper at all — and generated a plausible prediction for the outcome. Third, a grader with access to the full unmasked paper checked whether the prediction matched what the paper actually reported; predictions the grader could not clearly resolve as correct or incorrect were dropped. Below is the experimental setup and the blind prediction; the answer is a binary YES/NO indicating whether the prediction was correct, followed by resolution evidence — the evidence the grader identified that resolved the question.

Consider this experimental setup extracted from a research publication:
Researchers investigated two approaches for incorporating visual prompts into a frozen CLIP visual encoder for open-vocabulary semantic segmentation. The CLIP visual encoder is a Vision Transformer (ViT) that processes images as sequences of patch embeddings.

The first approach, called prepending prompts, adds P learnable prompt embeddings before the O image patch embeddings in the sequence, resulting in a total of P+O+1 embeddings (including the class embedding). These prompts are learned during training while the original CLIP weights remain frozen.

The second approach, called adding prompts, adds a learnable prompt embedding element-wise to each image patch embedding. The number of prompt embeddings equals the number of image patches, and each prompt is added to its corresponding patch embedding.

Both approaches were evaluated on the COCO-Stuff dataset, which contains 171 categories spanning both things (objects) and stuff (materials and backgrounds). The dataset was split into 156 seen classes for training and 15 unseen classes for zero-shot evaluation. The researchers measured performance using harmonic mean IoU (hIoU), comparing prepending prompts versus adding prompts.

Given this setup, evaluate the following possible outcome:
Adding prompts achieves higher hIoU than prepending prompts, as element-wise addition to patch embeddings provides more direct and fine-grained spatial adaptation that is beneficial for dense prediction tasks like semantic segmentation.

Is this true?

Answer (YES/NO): NO